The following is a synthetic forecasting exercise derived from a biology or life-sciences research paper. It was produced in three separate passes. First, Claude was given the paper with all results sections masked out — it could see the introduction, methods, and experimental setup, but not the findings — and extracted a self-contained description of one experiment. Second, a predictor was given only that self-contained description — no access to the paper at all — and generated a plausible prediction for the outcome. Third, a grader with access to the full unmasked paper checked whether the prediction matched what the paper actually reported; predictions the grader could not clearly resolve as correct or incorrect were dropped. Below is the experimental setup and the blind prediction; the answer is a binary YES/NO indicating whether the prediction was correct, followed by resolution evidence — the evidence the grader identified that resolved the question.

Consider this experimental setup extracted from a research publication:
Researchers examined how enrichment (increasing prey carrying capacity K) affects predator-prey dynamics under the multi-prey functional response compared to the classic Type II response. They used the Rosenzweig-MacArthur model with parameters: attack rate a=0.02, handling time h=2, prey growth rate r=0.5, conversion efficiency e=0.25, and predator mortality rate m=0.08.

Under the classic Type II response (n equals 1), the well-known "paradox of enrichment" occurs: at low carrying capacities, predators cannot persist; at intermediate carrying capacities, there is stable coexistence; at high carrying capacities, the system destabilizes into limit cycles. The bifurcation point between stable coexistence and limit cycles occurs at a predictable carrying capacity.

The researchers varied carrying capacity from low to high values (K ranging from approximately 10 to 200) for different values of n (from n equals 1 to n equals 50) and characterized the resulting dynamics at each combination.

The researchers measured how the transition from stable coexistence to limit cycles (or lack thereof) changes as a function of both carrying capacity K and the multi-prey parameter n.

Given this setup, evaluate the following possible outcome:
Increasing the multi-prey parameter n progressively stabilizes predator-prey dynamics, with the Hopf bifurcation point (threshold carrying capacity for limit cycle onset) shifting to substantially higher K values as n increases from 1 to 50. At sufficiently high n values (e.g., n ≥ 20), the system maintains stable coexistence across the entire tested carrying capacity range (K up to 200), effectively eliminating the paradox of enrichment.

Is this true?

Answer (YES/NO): NO